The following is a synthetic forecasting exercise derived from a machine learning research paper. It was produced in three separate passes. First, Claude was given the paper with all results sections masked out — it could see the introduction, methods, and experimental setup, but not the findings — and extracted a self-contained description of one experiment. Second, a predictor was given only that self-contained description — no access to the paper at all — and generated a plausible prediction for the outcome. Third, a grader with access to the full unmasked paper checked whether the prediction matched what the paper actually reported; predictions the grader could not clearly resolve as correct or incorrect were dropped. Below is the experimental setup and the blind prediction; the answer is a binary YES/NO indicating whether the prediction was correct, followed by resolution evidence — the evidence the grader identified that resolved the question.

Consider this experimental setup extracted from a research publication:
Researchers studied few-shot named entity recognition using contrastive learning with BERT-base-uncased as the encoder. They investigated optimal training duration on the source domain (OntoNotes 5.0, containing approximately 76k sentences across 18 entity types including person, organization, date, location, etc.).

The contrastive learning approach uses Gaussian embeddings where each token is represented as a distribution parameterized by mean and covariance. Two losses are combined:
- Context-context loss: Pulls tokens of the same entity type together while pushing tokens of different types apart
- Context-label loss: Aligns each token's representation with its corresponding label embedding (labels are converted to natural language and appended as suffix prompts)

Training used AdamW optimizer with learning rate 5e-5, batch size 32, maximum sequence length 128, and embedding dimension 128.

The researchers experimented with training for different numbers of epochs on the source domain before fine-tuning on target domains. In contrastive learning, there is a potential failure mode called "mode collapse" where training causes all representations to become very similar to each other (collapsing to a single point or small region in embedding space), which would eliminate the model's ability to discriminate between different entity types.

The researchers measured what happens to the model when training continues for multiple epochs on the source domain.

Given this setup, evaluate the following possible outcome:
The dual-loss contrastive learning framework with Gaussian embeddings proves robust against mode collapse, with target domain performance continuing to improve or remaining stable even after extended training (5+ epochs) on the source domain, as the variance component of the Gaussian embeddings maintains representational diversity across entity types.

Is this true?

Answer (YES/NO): NO